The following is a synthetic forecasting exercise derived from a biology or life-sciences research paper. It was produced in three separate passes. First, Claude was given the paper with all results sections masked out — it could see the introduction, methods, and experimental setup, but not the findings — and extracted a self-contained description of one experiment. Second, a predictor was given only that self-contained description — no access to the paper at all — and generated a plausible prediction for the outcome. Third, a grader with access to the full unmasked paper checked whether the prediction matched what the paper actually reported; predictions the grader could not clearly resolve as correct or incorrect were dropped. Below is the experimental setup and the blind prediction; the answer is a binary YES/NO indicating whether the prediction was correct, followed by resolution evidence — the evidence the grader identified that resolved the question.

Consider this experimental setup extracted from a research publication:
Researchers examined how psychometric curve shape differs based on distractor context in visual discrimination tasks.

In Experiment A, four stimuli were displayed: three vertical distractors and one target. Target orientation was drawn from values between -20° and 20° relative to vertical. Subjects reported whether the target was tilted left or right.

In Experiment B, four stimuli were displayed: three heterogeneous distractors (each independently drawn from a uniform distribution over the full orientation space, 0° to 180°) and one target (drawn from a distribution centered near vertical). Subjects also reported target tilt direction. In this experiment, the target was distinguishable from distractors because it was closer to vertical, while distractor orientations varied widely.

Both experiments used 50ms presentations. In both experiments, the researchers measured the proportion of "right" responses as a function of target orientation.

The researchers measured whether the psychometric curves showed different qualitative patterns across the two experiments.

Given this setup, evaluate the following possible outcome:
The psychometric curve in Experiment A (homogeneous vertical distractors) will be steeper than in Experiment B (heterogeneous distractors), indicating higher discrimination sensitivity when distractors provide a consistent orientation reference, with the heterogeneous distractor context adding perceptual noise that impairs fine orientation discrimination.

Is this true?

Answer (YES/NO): NO